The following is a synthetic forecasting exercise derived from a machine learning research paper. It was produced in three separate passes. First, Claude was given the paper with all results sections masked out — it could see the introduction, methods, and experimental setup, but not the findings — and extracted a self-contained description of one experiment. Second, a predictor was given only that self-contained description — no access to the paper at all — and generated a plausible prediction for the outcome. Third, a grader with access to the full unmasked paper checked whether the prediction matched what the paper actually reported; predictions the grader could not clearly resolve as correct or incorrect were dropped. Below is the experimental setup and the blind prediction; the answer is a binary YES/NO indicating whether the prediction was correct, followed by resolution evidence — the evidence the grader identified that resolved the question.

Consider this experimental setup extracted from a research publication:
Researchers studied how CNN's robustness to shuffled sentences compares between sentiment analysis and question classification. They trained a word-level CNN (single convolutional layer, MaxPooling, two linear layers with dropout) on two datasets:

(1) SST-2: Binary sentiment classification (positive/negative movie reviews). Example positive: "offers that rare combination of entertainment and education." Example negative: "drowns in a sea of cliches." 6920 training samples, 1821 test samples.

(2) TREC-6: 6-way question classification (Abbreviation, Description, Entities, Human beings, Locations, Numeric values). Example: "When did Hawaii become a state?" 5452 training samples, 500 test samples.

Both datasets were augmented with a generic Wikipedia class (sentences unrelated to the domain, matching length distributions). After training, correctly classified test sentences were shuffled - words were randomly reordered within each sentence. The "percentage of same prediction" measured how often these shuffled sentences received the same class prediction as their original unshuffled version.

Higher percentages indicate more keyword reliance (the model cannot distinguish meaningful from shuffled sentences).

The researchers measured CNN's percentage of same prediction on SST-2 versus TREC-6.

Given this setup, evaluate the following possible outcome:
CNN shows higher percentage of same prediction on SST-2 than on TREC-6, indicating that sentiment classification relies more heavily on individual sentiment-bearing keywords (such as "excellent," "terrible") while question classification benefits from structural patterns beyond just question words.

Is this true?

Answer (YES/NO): YES